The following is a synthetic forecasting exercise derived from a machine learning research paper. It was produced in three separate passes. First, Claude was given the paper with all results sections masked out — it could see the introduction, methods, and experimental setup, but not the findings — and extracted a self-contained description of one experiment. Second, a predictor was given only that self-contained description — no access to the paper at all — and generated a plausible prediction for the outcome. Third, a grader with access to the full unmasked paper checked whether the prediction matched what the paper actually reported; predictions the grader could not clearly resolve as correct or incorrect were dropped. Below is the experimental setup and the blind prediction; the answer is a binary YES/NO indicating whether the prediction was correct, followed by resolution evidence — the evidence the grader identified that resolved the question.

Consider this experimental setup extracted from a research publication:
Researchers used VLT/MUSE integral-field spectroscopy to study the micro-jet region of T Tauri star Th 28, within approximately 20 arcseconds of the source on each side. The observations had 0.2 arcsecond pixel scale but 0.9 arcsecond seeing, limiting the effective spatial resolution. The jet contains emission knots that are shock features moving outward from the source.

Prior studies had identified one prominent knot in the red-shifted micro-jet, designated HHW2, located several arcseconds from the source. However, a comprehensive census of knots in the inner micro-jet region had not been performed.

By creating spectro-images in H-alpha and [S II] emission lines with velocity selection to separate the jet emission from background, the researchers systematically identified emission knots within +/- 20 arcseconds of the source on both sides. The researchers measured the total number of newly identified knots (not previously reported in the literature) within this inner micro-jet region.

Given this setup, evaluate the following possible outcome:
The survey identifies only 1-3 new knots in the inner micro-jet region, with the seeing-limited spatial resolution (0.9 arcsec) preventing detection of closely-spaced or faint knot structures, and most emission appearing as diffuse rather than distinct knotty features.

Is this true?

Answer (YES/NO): NO